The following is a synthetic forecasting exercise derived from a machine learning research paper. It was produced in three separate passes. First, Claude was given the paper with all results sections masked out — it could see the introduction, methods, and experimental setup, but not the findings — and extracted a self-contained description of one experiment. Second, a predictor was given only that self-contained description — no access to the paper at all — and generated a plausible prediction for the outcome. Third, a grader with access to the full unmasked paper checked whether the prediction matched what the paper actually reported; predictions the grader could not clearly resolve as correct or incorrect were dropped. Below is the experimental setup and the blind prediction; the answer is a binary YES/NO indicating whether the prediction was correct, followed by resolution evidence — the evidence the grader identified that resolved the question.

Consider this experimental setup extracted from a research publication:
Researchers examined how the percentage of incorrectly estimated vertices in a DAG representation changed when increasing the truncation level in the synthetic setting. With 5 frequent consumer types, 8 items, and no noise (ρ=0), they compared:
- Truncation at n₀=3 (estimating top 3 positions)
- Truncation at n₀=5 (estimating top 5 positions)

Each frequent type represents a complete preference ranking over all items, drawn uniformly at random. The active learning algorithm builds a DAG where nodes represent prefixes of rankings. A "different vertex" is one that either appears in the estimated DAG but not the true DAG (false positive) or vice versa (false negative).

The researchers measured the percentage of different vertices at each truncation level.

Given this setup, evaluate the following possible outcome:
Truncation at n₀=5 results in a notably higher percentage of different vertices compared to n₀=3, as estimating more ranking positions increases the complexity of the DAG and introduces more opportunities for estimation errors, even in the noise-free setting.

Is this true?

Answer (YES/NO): NO